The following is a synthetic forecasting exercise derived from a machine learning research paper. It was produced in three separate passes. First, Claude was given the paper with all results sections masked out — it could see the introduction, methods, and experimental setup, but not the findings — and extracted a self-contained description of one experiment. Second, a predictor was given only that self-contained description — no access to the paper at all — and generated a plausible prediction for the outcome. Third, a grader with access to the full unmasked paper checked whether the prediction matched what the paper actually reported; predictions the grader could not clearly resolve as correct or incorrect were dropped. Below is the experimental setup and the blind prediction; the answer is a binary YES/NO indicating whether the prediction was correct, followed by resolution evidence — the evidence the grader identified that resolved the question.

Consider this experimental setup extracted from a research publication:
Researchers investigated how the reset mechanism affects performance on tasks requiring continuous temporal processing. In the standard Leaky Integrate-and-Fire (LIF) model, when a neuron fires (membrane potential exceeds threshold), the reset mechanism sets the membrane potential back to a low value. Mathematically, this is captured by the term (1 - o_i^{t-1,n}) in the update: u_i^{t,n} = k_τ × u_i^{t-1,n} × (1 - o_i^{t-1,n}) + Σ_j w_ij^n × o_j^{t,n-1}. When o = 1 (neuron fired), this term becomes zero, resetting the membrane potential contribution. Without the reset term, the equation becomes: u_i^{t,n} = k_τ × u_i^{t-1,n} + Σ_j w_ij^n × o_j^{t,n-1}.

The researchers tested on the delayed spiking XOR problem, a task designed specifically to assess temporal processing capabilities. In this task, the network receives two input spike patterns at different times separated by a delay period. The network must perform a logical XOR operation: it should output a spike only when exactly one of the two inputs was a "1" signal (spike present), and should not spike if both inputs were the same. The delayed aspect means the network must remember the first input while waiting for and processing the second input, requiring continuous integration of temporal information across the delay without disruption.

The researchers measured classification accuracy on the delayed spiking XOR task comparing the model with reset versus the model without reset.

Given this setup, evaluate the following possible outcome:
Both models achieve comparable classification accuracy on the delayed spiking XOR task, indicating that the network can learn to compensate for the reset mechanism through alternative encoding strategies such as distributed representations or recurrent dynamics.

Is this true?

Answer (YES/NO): NO